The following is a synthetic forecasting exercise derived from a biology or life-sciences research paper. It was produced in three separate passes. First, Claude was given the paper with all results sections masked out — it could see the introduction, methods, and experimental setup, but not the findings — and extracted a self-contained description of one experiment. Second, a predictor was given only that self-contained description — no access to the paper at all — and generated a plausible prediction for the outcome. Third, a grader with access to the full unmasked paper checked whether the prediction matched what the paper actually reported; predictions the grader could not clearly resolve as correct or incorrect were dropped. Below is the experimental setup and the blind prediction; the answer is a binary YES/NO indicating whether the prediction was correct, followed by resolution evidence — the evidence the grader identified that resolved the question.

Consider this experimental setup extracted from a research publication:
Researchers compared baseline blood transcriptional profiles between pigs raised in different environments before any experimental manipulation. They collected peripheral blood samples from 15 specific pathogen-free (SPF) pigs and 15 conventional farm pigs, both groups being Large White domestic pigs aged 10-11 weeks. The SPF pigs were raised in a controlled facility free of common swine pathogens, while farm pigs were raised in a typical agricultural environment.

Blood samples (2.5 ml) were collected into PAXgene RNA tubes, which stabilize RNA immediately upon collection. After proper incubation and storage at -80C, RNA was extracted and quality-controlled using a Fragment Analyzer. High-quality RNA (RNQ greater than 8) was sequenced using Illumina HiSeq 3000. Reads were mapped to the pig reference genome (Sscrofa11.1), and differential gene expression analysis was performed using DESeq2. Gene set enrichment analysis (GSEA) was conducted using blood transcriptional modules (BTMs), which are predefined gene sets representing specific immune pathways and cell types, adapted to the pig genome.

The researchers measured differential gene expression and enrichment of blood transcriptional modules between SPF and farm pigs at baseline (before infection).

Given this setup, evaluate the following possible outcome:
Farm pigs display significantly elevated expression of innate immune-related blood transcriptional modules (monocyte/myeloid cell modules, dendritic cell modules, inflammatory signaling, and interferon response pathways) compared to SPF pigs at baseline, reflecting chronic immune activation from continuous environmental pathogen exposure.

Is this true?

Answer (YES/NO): YES